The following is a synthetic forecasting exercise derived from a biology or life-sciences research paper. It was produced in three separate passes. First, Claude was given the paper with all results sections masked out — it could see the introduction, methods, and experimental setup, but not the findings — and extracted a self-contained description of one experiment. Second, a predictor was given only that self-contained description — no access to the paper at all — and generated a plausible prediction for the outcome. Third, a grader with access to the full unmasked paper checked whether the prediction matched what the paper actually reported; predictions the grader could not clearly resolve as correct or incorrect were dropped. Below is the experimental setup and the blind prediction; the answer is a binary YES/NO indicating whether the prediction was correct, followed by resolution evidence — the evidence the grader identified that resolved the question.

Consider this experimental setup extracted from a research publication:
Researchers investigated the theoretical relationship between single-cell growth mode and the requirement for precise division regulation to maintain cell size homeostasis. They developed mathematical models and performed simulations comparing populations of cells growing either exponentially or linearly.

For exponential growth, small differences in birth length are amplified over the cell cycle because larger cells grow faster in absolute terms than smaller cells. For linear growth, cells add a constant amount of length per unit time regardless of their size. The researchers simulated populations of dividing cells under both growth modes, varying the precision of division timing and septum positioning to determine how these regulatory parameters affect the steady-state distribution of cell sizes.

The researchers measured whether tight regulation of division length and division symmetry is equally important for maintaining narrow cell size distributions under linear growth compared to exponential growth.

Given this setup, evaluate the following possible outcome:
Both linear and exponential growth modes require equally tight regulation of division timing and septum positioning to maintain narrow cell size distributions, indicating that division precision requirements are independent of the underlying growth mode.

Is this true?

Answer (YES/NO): NO